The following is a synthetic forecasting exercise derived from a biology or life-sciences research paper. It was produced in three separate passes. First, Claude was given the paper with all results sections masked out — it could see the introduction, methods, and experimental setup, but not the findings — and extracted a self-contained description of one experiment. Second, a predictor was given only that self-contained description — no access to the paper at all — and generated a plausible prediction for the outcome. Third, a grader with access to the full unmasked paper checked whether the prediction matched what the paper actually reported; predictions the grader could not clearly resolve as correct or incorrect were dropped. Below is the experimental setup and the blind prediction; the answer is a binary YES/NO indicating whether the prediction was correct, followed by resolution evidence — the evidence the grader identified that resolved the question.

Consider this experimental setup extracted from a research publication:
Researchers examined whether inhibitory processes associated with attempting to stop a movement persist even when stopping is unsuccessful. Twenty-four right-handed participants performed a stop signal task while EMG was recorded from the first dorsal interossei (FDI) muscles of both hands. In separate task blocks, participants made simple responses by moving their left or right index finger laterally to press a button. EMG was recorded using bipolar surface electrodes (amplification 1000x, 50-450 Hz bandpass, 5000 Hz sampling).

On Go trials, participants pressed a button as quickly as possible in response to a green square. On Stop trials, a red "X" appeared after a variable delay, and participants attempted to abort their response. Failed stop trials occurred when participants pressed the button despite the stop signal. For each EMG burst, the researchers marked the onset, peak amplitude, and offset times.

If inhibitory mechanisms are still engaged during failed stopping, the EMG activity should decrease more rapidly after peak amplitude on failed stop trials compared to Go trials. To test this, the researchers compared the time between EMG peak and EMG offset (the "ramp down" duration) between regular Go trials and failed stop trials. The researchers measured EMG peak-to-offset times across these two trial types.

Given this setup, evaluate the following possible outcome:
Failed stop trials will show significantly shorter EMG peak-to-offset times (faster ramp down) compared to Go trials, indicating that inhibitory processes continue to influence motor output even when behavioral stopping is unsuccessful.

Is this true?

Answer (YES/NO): YES